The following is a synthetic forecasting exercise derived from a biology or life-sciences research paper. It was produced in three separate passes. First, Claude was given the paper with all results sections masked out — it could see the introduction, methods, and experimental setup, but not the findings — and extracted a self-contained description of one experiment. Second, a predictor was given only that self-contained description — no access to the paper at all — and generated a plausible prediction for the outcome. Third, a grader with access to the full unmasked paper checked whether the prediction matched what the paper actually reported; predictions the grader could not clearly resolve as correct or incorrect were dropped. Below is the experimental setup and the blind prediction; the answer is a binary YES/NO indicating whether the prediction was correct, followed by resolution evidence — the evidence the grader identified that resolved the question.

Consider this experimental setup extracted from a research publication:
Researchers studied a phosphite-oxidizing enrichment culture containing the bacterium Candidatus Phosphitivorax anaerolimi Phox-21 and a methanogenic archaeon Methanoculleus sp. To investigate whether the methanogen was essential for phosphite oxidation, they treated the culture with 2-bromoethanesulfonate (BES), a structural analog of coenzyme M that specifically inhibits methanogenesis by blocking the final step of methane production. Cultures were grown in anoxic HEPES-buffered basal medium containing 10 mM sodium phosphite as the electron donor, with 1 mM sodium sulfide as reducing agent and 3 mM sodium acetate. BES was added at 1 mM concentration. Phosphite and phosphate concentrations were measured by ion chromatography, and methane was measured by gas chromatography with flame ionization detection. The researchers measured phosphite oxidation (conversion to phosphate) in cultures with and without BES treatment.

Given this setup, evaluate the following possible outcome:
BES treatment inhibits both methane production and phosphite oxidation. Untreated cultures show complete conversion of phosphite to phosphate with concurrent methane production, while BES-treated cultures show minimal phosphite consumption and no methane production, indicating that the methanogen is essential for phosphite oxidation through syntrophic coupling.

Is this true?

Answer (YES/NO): YES